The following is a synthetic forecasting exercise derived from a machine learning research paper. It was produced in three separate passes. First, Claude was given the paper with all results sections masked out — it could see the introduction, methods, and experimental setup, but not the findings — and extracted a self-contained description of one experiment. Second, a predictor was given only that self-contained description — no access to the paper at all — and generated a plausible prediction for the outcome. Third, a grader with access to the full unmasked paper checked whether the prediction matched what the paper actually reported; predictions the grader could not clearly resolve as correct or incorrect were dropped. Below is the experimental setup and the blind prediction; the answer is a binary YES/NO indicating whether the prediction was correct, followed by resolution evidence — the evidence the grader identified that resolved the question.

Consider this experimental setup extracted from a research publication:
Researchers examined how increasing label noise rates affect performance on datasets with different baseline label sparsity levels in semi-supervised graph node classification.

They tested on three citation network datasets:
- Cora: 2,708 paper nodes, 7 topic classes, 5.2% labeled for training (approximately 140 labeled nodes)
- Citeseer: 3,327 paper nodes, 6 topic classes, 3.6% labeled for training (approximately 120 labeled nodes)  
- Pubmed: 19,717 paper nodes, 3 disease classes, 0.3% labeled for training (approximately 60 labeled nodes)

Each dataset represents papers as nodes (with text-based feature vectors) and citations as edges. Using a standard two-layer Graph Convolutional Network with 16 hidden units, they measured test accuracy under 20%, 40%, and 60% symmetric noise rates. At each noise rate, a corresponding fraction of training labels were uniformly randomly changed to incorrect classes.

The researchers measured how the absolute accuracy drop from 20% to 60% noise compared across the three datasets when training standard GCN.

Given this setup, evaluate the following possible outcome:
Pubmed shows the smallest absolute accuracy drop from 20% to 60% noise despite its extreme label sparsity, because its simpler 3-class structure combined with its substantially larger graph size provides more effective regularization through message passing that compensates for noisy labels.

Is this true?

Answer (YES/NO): NO